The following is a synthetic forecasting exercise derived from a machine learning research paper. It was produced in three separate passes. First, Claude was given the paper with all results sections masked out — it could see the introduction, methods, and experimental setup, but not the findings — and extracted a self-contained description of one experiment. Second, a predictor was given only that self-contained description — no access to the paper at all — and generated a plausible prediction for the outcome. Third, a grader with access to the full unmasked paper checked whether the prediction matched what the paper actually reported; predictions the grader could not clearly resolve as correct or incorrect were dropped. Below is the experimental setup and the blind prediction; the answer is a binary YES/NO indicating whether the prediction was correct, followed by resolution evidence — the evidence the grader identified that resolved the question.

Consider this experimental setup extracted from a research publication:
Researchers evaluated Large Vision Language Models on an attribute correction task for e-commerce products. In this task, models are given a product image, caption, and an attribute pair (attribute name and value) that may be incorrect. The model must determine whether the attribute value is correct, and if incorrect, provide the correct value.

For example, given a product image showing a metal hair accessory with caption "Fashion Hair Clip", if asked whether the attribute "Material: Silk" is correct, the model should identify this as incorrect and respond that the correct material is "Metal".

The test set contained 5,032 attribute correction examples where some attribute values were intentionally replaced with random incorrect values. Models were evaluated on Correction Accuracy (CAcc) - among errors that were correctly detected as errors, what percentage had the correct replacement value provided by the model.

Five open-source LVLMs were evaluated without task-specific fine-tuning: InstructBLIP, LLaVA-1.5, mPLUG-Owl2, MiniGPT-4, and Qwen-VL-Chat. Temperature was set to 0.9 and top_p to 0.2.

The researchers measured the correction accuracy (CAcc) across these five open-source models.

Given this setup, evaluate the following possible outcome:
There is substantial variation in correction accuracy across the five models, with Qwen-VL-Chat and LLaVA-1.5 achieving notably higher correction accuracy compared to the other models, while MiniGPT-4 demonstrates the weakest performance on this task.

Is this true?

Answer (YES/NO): NO